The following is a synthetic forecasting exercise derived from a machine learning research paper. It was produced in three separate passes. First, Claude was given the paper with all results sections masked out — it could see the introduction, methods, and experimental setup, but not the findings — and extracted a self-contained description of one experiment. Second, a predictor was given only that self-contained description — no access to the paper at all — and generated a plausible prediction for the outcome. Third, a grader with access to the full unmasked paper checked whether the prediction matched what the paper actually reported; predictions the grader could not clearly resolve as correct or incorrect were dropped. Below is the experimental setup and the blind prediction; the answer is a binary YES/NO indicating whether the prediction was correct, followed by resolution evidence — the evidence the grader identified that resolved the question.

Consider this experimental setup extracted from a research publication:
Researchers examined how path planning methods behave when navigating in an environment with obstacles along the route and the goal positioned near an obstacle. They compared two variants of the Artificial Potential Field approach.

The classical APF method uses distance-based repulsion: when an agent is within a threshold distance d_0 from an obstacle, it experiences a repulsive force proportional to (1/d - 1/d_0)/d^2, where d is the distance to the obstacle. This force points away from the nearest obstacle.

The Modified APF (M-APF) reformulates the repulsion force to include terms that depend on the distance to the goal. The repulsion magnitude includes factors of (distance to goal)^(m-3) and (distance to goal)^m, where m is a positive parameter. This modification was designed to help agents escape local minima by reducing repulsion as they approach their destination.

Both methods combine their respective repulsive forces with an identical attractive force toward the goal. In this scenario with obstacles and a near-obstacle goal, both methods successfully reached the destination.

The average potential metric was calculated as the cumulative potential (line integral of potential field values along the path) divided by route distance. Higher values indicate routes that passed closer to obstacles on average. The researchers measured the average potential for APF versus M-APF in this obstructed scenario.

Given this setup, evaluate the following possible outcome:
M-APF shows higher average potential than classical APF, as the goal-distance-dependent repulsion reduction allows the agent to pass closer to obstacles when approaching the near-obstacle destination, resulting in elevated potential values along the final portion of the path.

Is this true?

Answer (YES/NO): NO